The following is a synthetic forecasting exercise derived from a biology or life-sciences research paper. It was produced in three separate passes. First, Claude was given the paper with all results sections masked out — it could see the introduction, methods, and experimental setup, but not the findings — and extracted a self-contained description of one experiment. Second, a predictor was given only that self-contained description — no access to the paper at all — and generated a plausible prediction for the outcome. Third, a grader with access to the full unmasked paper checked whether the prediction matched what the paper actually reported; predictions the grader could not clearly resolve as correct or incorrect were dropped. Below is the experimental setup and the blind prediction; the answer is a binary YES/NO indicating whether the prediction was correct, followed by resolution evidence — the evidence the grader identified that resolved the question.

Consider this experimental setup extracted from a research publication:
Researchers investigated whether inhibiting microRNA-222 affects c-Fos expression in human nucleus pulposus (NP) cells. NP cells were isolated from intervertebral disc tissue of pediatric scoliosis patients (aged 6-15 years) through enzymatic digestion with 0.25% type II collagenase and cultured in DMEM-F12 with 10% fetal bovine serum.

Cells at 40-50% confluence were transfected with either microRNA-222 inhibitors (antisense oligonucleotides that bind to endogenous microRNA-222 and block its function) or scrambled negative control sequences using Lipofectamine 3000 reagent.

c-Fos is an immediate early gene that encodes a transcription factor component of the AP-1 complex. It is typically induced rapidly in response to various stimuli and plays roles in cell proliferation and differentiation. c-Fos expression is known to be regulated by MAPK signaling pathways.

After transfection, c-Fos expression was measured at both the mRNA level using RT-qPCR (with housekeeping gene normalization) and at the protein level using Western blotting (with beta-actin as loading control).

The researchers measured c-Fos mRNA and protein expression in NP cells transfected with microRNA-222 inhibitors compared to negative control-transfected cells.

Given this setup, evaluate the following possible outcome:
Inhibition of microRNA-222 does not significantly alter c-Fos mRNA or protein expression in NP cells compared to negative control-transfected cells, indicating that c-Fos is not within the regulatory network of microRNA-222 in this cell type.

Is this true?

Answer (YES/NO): NO